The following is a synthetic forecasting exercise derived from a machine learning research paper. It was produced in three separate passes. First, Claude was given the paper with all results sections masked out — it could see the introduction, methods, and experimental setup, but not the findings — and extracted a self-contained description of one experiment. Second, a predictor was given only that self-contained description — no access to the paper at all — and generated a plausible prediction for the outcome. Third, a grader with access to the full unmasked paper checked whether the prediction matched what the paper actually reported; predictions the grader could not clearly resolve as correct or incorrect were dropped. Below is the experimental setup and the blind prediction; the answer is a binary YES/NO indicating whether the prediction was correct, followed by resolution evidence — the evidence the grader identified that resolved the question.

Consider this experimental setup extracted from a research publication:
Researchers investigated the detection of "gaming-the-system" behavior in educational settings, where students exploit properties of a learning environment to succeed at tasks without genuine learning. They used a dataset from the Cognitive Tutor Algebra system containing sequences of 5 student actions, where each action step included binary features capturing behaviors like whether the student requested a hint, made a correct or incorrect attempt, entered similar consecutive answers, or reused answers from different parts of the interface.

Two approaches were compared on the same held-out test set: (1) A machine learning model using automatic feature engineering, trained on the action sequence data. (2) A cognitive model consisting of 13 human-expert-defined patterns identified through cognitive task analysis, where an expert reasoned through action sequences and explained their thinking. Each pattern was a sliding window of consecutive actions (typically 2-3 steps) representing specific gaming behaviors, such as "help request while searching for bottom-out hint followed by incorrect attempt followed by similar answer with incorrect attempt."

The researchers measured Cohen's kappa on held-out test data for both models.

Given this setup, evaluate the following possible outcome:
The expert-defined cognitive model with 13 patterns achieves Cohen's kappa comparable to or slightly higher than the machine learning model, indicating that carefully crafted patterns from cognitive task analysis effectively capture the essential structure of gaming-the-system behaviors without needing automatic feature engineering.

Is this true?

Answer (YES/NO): YES